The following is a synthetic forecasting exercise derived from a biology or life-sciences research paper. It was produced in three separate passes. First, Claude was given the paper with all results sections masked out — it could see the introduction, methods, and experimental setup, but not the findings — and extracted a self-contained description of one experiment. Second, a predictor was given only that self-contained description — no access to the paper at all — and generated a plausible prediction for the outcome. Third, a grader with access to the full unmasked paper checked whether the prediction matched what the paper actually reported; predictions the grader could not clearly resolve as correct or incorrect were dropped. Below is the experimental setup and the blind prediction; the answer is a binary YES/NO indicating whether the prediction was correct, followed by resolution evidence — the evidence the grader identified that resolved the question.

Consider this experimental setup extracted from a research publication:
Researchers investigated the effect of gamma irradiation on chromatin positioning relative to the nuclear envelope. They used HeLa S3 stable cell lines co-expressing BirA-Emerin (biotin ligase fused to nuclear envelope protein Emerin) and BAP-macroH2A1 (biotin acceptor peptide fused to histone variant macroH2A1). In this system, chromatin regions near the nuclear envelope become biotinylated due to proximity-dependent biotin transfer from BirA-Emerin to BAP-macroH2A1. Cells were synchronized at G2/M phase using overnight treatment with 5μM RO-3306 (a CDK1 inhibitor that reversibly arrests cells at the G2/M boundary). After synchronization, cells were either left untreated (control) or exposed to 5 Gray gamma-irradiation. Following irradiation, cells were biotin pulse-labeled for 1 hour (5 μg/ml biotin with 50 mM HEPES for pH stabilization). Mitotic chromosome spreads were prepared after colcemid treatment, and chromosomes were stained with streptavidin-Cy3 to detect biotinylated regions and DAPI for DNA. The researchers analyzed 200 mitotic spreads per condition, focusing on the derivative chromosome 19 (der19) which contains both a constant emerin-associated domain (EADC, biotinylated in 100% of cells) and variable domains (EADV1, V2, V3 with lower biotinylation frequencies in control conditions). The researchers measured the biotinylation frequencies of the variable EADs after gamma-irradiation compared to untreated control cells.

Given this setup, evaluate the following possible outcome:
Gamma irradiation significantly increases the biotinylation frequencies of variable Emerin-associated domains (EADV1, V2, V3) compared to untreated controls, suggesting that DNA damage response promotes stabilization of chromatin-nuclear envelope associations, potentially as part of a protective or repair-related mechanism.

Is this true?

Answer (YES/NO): NO